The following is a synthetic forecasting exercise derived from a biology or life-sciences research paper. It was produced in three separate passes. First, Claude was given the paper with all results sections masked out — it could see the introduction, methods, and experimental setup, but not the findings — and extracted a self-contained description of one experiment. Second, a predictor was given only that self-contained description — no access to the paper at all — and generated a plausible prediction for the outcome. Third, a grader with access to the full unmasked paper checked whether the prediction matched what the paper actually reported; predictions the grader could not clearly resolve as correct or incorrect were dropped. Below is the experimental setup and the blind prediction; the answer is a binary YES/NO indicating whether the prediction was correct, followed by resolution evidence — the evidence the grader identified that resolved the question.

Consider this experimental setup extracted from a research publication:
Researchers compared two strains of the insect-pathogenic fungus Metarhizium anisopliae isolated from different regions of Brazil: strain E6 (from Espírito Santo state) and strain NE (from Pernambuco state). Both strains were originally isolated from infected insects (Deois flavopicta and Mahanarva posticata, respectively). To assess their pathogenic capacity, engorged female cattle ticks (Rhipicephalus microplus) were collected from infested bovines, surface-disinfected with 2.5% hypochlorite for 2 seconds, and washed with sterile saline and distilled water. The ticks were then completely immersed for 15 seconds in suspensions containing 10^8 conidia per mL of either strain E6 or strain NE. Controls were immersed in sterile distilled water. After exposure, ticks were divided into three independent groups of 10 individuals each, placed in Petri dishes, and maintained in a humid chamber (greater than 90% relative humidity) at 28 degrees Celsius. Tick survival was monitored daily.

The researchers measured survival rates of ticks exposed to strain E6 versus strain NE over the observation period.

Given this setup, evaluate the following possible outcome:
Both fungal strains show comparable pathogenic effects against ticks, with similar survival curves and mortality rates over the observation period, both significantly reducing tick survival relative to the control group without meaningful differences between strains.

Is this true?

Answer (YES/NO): NO